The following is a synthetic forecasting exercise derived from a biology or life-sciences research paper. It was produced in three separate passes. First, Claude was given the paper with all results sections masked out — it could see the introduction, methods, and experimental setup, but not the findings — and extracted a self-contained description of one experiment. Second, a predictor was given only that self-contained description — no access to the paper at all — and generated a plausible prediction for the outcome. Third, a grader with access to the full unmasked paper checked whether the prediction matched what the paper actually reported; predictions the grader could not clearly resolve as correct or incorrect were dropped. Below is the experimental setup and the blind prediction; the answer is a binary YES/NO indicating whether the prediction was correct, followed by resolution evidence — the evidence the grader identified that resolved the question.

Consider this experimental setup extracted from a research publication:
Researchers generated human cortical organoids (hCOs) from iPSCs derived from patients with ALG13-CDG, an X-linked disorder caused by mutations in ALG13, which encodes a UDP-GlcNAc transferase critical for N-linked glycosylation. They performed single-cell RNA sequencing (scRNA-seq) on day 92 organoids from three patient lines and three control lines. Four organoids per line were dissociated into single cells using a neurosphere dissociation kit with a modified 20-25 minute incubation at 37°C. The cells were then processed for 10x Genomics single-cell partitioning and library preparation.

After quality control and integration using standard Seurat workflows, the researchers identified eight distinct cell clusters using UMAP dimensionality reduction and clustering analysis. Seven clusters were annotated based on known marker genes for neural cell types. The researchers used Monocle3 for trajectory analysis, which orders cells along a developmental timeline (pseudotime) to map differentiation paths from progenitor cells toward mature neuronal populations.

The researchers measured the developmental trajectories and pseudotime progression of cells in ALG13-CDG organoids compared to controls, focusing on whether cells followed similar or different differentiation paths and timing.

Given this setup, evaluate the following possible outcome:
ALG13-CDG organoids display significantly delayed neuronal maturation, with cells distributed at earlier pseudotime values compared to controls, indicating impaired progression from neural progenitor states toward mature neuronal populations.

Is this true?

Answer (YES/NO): NO